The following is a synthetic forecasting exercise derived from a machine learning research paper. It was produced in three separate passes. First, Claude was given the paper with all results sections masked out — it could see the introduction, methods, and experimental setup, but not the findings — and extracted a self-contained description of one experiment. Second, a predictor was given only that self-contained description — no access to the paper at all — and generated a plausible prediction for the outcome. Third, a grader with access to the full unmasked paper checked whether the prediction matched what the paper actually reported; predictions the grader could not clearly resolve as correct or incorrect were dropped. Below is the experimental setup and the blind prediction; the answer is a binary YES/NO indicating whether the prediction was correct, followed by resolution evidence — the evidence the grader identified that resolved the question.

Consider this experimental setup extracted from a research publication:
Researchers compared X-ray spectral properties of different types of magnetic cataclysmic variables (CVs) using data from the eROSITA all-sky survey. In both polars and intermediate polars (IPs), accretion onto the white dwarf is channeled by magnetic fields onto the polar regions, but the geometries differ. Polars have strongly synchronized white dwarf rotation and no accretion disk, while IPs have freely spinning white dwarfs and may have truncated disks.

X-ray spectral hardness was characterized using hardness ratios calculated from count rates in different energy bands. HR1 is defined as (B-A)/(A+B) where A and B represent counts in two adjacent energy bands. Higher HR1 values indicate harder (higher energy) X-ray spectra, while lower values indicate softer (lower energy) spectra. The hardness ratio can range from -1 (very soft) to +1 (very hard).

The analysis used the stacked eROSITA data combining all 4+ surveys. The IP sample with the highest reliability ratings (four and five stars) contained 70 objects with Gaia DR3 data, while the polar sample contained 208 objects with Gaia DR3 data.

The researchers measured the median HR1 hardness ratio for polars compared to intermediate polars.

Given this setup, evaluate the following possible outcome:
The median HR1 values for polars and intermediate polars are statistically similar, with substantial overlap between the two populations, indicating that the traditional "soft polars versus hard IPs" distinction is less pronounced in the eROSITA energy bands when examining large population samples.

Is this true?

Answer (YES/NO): NO